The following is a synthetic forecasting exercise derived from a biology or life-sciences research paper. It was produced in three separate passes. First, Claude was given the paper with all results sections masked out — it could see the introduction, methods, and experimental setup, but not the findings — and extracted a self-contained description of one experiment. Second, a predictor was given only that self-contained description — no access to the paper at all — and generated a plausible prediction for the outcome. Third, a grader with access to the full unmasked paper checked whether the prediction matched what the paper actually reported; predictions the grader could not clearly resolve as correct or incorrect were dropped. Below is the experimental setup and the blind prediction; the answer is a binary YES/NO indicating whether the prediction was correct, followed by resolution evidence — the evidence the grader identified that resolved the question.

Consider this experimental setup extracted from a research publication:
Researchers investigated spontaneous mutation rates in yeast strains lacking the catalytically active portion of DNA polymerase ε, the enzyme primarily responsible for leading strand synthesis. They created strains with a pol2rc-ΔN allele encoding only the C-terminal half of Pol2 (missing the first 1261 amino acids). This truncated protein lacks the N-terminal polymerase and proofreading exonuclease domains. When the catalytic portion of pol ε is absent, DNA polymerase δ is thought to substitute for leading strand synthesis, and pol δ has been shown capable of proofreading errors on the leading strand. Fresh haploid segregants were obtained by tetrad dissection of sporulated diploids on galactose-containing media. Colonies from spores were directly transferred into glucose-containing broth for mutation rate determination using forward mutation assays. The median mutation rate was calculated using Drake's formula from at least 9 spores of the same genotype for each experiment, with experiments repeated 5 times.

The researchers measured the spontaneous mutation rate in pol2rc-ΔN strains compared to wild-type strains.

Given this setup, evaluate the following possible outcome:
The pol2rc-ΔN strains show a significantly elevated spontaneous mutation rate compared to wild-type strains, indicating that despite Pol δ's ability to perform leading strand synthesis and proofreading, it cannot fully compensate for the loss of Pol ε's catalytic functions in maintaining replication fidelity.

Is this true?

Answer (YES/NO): YES